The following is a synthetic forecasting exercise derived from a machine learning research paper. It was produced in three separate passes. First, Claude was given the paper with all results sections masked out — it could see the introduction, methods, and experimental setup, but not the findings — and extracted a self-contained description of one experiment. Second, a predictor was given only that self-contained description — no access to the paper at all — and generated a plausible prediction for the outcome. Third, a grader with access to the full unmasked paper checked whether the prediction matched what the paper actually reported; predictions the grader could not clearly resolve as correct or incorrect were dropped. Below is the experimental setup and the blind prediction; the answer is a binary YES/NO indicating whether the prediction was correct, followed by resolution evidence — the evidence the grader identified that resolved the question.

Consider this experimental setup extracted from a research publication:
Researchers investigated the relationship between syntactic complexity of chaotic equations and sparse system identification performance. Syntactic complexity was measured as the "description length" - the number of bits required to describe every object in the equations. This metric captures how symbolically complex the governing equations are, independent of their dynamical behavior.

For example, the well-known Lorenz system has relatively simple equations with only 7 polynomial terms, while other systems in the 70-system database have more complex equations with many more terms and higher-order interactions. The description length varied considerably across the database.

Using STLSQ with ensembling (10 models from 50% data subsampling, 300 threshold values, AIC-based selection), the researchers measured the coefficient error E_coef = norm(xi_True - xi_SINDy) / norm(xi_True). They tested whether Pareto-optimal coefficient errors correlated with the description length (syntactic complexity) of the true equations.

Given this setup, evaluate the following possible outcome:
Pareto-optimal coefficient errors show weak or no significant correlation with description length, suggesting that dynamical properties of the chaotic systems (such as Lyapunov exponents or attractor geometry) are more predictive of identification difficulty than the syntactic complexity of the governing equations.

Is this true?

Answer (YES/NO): NO